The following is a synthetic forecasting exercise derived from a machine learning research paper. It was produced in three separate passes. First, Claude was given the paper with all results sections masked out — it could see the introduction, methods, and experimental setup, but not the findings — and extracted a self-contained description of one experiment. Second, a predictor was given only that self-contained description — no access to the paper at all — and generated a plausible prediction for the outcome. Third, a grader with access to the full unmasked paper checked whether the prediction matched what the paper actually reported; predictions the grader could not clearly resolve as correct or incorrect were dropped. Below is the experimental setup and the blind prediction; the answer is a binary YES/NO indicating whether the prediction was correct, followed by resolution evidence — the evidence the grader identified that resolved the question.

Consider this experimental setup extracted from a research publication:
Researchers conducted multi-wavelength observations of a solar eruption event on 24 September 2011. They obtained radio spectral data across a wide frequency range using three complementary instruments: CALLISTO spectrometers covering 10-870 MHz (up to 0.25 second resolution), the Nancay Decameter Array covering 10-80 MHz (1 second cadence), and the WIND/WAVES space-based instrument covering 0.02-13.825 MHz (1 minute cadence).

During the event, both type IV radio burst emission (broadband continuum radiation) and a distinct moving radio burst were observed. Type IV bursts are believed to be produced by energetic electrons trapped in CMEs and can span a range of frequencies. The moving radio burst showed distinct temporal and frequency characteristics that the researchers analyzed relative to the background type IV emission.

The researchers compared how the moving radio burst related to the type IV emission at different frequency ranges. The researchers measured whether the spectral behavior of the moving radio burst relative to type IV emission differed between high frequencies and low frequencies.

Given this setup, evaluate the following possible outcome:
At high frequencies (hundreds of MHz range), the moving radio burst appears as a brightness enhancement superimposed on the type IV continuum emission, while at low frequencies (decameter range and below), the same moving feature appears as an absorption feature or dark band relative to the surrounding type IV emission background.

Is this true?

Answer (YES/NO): NO